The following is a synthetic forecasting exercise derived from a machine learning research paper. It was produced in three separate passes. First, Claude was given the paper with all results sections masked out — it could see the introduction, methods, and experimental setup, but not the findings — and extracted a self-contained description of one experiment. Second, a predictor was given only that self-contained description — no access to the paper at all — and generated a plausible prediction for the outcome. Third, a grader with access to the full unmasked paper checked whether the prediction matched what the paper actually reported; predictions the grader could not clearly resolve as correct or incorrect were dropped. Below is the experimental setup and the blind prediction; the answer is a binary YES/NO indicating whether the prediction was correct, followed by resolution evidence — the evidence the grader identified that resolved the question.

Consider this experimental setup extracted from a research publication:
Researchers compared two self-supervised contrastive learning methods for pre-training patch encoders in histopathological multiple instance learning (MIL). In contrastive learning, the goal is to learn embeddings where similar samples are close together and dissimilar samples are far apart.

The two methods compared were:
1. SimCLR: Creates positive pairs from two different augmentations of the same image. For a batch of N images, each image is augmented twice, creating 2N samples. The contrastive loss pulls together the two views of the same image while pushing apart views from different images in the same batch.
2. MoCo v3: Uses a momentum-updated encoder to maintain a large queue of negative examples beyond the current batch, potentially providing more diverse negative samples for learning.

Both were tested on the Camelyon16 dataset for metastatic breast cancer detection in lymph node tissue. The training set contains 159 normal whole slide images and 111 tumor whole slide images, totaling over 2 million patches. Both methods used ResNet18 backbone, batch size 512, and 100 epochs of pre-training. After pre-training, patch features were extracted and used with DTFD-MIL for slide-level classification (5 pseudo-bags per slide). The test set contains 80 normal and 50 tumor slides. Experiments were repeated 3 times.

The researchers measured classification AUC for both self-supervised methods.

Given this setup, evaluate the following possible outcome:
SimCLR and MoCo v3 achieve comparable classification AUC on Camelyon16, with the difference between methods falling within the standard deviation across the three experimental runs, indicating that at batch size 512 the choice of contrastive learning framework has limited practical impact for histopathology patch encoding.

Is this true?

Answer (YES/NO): NO